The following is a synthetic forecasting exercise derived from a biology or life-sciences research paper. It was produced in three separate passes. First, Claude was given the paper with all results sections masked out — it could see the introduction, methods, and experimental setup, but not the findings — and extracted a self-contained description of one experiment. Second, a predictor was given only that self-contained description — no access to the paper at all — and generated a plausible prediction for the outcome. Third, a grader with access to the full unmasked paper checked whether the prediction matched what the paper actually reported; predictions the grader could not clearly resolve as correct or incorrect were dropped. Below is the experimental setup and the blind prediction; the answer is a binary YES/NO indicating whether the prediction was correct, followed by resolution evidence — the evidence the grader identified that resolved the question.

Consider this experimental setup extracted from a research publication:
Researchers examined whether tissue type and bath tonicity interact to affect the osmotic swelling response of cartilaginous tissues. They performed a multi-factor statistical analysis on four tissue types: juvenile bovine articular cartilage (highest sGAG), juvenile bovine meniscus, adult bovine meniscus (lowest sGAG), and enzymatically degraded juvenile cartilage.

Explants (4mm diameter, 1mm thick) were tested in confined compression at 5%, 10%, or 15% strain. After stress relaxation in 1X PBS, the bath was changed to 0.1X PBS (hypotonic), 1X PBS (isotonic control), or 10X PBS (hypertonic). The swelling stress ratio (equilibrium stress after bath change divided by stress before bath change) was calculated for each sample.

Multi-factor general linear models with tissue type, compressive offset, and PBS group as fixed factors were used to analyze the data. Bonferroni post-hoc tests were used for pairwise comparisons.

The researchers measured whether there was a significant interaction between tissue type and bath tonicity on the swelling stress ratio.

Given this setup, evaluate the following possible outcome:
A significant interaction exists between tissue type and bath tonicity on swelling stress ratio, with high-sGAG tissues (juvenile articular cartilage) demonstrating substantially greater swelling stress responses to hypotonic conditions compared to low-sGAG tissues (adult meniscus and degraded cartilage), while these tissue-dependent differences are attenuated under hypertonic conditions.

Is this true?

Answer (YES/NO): NO